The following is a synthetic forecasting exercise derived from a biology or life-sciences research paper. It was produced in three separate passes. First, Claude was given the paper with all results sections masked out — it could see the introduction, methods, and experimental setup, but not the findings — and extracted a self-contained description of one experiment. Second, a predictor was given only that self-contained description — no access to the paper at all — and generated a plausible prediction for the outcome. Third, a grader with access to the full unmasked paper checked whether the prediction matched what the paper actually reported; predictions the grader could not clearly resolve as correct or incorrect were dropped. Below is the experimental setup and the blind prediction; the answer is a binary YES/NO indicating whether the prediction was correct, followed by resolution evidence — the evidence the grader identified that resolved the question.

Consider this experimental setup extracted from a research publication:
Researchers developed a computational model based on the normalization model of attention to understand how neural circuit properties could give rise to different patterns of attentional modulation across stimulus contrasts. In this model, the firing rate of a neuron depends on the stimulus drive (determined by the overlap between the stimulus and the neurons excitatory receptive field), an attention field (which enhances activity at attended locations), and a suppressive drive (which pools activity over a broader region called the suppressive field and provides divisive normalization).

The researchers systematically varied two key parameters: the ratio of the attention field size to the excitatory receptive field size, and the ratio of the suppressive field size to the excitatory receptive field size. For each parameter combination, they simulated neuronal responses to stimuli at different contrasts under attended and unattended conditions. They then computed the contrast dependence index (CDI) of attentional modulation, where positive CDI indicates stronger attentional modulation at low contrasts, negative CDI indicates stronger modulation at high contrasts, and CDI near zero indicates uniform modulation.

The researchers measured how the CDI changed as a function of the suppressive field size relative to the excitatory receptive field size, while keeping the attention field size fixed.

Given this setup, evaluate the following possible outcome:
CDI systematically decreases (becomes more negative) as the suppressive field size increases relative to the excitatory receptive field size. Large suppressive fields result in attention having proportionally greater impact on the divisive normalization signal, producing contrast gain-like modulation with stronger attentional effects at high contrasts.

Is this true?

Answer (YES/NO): YES